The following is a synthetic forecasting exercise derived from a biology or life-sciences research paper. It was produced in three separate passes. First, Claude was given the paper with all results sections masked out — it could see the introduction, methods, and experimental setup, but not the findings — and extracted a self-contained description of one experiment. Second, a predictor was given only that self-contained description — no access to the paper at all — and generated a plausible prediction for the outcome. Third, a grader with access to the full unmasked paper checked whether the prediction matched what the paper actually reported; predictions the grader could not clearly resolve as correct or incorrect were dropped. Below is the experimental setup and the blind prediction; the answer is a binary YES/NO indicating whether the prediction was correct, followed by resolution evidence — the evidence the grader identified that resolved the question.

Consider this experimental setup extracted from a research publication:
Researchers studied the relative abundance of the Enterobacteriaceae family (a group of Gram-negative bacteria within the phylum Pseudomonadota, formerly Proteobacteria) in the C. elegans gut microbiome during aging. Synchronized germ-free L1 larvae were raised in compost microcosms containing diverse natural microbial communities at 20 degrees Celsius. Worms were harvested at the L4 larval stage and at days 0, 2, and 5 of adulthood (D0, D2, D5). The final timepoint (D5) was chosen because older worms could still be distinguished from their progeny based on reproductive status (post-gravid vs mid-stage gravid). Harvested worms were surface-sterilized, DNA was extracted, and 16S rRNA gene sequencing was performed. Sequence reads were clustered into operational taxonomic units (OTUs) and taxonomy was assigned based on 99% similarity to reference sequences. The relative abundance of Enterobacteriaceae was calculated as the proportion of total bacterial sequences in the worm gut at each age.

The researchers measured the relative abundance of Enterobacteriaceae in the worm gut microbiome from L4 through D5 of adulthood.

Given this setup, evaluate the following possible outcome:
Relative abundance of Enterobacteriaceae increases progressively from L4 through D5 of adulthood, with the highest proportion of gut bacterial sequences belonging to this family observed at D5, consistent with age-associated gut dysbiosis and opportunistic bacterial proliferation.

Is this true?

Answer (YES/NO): YES